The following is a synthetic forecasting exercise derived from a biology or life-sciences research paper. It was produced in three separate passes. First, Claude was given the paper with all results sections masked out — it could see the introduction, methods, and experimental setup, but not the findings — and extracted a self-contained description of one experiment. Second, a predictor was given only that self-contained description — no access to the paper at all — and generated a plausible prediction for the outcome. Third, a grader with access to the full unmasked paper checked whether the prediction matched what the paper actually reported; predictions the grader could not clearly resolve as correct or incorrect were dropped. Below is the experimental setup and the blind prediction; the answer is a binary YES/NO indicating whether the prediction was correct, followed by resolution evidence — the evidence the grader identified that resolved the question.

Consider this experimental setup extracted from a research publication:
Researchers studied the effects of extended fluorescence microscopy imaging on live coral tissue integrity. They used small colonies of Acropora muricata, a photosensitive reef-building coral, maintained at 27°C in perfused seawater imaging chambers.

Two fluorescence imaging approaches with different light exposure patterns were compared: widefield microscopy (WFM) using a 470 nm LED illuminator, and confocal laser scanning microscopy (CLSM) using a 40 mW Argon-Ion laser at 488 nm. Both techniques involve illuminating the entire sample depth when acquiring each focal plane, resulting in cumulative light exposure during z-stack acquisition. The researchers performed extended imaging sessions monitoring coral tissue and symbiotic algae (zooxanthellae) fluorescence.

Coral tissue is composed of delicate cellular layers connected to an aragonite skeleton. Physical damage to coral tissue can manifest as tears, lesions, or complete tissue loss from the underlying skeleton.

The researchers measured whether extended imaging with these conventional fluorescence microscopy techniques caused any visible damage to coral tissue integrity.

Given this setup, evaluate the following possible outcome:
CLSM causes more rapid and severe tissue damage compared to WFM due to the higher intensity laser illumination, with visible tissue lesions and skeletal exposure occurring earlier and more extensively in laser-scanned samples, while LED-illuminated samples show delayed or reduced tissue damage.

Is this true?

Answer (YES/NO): NO